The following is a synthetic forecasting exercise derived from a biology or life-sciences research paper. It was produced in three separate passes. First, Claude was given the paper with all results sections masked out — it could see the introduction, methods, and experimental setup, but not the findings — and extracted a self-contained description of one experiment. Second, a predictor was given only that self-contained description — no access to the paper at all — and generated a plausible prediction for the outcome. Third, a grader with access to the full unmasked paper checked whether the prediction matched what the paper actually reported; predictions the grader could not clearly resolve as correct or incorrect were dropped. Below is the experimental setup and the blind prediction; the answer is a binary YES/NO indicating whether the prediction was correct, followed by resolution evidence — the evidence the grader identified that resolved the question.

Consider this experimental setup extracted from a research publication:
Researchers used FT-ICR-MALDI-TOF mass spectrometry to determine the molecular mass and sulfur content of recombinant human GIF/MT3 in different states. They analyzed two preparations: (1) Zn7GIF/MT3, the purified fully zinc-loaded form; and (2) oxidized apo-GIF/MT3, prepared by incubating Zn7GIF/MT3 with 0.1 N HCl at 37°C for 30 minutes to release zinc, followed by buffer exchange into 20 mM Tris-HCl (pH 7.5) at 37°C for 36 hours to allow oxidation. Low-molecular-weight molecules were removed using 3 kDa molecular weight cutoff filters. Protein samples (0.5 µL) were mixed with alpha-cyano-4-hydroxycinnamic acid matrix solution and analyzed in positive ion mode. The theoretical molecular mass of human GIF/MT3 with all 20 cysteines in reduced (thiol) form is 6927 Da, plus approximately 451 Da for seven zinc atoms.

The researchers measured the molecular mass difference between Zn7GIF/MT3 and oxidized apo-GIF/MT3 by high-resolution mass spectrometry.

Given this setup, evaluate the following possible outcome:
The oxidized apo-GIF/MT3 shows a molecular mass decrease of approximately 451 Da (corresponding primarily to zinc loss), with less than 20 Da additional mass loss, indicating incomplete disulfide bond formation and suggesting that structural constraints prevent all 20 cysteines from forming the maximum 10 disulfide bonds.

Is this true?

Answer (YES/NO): NO